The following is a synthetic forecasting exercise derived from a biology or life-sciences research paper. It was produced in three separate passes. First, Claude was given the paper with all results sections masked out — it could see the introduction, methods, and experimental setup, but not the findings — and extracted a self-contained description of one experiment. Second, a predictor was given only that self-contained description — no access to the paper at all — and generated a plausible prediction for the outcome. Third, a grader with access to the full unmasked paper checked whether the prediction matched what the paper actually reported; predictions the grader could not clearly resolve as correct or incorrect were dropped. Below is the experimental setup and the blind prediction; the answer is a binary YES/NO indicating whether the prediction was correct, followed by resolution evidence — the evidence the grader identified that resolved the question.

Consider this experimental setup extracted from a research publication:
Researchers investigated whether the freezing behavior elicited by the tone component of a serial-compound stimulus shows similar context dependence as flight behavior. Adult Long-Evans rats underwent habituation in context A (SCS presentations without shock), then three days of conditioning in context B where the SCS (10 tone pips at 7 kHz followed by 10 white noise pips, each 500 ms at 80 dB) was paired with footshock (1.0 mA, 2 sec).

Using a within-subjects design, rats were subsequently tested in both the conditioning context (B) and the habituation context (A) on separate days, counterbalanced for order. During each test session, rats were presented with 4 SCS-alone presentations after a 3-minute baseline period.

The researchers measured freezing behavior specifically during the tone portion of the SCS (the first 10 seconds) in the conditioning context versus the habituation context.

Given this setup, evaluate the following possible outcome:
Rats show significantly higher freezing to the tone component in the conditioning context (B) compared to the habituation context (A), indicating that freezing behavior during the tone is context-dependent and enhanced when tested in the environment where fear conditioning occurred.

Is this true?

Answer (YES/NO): YES